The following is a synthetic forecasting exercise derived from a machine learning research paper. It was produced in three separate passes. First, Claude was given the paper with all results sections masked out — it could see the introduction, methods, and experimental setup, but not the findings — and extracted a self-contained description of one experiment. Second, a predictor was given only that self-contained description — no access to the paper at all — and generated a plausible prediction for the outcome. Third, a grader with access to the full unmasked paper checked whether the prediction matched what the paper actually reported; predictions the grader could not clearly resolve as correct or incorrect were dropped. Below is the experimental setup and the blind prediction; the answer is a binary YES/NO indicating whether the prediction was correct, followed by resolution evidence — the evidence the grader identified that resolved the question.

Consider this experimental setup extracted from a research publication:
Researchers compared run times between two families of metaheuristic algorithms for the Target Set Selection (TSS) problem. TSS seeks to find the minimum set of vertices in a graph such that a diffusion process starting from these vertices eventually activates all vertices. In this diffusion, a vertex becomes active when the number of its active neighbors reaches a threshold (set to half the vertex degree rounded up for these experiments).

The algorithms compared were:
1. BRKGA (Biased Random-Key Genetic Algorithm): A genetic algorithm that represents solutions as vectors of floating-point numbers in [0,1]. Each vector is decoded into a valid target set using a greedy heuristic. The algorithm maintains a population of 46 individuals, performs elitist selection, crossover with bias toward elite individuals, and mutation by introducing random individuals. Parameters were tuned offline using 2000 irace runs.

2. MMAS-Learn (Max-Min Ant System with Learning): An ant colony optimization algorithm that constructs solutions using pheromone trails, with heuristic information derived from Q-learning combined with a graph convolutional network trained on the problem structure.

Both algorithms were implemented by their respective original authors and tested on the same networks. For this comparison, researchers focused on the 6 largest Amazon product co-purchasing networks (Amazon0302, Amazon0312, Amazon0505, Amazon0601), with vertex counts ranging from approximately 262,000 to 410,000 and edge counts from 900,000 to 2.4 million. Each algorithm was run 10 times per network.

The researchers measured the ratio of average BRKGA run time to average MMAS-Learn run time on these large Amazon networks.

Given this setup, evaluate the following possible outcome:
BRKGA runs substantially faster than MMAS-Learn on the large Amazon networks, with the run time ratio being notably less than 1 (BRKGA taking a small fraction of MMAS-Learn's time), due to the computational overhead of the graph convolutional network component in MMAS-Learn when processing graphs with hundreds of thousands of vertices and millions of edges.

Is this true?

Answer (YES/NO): NO